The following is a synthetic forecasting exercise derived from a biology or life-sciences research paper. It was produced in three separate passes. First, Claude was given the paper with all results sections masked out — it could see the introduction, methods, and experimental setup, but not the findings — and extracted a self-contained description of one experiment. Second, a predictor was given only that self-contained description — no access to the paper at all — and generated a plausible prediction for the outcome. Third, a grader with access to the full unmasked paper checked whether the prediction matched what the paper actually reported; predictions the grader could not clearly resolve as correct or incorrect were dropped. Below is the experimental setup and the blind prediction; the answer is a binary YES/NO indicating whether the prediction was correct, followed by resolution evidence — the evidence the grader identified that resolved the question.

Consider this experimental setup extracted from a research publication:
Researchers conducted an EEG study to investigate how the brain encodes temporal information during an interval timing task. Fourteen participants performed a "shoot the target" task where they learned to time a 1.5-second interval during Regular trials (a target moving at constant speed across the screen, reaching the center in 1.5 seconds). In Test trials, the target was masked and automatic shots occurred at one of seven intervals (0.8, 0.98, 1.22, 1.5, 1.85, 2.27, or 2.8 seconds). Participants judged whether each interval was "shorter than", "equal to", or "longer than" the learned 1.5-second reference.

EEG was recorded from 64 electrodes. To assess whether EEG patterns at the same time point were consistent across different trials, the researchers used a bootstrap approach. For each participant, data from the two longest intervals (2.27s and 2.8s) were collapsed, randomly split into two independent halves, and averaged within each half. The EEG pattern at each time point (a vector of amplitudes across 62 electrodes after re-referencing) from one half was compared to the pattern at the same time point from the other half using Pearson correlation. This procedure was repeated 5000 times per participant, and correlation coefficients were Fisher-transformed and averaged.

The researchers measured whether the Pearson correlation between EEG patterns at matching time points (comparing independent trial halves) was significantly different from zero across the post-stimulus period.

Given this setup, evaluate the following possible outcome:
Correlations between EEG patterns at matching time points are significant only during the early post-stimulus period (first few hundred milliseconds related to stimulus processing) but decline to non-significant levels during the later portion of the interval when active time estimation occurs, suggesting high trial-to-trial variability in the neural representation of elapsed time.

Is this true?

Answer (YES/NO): NO